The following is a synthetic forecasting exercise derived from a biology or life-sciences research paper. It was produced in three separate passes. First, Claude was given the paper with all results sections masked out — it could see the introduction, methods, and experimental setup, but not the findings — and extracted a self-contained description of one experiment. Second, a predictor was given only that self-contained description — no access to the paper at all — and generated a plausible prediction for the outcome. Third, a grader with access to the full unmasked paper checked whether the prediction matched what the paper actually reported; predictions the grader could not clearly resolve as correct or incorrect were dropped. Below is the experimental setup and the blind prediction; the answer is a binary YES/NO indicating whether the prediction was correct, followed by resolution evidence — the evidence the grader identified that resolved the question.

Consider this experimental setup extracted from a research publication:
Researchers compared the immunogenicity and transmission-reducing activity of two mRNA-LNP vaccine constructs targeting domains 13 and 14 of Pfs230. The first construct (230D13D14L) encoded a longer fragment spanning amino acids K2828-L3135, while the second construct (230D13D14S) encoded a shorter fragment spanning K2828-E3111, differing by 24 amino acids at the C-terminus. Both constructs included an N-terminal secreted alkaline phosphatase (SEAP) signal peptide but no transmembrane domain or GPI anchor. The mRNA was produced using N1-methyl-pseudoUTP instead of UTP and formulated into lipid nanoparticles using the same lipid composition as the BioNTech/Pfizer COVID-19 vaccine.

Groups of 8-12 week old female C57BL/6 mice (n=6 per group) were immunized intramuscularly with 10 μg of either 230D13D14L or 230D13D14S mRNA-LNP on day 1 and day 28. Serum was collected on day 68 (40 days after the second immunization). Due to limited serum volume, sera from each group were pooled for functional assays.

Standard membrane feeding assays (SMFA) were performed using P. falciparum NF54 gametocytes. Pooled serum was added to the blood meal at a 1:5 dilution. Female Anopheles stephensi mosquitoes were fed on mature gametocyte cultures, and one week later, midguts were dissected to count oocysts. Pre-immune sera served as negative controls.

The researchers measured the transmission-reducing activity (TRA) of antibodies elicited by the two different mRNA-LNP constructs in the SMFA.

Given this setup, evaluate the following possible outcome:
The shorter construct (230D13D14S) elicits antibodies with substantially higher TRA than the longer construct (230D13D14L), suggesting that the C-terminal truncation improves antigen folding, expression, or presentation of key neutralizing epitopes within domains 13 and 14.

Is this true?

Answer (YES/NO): YES